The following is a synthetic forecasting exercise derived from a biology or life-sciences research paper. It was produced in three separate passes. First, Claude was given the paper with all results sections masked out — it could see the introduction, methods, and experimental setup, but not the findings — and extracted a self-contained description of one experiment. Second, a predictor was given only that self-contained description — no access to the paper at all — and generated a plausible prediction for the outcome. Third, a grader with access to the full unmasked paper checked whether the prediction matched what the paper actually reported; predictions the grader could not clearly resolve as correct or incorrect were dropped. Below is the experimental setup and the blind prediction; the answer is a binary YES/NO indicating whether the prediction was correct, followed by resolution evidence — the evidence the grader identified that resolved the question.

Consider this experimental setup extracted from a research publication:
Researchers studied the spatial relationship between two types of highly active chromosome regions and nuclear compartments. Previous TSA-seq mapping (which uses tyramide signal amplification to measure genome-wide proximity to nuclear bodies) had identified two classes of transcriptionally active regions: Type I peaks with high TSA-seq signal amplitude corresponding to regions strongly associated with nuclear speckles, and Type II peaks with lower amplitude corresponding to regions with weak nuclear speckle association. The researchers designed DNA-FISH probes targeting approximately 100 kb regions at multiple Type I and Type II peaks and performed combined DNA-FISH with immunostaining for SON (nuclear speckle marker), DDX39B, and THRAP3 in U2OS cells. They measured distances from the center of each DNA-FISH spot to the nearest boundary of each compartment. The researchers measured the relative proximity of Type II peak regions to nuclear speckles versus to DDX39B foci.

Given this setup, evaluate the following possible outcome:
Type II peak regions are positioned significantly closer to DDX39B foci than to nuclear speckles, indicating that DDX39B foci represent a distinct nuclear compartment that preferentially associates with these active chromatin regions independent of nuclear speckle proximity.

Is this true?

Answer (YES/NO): YES